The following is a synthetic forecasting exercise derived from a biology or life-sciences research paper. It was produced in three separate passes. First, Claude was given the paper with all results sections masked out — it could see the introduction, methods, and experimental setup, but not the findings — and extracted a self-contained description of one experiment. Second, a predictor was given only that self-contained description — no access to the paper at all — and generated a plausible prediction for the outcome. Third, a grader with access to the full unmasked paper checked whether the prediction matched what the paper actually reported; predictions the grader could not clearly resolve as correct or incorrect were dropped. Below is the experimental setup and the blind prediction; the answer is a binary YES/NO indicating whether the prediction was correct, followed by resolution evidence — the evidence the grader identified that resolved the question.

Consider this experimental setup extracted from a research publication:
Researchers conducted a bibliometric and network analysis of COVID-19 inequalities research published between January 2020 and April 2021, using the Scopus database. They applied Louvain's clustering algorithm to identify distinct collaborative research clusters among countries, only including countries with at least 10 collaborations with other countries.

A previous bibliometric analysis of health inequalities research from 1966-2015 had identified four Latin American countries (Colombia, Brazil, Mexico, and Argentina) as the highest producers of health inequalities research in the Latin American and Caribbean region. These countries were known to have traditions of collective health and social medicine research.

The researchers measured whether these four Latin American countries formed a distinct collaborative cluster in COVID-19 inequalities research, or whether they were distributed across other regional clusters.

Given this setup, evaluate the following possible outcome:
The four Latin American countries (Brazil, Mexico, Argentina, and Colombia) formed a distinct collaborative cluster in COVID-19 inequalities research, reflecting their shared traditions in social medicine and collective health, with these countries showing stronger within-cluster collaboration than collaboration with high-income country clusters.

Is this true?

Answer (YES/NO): YES